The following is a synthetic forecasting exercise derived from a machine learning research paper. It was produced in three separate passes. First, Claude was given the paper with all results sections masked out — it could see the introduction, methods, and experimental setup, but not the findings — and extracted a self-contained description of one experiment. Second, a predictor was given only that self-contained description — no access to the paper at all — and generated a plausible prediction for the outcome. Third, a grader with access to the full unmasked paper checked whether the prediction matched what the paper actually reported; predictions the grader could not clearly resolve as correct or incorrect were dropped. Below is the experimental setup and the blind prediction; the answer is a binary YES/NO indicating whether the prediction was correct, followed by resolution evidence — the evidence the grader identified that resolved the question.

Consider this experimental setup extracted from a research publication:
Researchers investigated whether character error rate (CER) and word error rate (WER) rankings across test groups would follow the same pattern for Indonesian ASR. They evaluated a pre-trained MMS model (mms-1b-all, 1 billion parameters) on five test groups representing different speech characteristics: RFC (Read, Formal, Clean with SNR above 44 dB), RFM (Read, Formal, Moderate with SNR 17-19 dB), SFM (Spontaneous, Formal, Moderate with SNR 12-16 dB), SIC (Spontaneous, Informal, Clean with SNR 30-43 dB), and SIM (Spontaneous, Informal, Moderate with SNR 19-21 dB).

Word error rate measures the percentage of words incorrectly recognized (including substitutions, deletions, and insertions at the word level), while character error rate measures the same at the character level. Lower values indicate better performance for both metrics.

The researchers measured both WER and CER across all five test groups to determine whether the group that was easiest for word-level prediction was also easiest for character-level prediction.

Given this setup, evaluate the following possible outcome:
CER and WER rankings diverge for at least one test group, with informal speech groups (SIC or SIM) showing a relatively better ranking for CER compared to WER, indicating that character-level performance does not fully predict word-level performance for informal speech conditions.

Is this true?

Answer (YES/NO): NO